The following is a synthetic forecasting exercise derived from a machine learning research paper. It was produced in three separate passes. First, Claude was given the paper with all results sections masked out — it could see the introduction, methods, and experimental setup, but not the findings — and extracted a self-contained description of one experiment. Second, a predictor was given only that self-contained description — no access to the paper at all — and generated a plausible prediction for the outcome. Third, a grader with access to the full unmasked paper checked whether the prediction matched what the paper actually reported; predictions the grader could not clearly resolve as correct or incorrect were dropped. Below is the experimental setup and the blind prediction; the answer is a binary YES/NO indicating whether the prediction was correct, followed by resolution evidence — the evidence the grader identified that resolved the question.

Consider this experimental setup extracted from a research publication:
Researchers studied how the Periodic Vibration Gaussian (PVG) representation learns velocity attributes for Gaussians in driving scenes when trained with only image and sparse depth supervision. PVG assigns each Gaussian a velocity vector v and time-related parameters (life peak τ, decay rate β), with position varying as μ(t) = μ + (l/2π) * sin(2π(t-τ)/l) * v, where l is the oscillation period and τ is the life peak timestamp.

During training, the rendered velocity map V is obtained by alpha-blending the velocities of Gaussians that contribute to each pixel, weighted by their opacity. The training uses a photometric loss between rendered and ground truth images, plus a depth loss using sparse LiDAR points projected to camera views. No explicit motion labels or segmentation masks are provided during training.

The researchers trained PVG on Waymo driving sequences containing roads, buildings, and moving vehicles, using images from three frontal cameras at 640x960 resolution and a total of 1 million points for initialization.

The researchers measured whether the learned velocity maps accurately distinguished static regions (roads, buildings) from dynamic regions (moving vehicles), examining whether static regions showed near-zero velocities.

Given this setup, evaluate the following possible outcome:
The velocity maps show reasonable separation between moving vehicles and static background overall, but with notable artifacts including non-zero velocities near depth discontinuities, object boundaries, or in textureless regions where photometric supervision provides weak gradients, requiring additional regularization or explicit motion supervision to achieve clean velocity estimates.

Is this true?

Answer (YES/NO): NO